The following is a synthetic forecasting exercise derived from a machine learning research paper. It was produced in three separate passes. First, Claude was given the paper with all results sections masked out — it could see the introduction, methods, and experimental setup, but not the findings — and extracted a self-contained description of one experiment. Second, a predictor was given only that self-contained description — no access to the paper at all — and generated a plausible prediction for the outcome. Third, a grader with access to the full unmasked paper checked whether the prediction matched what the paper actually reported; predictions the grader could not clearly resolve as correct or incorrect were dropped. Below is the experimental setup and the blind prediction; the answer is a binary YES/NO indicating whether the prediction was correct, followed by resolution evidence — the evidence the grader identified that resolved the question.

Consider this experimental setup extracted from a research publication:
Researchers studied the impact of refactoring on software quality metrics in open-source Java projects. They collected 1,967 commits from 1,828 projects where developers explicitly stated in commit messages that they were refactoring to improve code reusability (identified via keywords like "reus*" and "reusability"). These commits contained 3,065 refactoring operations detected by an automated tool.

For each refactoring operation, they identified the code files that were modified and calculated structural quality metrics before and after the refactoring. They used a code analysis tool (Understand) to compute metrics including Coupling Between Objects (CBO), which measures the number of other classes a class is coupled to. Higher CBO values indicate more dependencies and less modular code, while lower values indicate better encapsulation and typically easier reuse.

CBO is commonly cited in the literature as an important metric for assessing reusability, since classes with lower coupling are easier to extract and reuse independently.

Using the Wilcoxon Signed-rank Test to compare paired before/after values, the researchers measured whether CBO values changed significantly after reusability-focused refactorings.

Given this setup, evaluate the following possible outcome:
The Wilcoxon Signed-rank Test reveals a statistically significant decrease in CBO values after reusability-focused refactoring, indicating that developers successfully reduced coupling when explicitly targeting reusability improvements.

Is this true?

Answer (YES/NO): NO